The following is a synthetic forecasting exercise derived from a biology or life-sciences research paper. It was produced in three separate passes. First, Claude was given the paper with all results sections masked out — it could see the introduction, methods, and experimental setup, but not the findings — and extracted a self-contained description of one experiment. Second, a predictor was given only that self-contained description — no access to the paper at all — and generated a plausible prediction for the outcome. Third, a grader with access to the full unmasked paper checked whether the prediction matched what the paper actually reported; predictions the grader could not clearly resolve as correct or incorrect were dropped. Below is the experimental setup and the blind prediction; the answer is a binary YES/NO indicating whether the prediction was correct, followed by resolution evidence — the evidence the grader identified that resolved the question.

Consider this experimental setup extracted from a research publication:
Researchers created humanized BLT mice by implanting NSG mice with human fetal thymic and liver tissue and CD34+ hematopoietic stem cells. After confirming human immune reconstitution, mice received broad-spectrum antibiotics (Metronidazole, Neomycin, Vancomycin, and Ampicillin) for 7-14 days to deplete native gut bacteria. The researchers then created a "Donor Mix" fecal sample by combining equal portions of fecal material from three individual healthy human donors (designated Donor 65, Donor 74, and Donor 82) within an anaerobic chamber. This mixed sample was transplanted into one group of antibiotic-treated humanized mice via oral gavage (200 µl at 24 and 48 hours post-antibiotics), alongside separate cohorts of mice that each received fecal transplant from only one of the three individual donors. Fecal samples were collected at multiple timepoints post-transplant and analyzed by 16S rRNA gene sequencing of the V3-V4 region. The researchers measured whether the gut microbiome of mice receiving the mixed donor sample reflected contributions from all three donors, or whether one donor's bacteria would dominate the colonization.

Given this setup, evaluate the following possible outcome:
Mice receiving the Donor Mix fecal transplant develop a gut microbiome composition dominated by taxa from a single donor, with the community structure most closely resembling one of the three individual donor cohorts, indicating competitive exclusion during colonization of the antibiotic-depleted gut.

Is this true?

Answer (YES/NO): NO